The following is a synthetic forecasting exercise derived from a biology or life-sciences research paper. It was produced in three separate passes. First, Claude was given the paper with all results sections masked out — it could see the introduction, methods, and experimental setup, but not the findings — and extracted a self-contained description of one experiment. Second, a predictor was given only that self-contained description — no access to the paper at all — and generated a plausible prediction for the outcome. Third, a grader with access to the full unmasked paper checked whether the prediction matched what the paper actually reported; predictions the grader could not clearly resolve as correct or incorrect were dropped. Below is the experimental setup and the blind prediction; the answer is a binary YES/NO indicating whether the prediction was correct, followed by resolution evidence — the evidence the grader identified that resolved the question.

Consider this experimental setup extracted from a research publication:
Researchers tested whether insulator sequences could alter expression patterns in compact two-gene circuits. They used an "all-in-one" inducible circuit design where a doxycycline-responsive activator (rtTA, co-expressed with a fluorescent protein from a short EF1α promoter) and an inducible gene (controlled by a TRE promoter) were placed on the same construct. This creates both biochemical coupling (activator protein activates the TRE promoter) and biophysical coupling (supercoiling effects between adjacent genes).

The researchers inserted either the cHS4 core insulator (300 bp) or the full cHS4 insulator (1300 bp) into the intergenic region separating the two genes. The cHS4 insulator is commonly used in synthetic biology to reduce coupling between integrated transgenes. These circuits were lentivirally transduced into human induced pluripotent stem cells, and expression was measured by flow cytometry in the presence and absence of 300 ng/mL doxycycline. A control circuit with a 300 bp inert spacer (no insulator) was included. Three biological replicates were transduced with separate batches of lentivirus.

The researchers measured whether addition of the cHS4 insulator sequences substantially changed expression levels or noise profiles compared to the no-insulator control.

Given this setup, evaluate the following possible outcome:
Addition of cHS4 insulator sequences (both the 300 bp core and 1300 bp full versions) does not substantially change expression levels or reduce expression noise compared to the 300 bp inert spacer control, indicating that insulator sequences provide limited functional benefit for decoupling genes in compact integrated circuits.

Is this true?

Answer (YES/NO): YES